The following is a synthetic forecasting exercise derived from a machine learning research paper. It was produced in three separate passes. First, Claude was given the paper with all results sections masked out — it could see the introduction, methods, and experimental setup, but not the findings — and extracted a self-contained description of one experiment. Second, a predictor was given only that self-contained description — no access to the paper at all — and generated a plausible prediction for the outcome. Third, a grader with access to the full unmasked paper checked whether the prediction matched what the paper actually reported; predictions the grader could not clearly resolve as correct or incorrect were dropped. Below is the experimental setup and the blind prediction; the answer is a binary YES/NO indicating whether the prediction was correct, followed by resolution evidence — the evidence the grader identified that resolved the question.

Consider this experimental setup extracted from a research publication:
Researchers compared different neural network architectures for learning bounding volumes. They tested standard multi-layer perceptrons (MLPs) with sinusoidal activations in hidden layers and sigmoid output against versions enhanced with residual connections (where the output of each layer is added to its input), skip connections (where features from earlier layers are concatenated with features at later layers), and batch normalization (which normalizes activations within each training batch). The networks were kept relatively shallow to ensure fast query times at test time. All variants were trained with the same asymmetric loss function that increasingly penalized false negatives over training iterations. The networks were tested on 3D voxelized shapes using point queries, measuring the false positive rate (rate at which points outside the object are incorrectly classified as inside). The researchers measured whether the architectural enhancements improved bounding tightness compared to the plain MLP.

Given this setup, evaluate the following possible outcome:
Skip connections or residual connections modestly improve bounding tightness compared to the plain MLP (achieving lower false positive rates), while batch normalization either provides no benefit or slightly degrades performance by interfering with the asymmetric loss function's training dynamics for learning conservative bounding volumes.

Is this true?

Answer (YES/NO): NO